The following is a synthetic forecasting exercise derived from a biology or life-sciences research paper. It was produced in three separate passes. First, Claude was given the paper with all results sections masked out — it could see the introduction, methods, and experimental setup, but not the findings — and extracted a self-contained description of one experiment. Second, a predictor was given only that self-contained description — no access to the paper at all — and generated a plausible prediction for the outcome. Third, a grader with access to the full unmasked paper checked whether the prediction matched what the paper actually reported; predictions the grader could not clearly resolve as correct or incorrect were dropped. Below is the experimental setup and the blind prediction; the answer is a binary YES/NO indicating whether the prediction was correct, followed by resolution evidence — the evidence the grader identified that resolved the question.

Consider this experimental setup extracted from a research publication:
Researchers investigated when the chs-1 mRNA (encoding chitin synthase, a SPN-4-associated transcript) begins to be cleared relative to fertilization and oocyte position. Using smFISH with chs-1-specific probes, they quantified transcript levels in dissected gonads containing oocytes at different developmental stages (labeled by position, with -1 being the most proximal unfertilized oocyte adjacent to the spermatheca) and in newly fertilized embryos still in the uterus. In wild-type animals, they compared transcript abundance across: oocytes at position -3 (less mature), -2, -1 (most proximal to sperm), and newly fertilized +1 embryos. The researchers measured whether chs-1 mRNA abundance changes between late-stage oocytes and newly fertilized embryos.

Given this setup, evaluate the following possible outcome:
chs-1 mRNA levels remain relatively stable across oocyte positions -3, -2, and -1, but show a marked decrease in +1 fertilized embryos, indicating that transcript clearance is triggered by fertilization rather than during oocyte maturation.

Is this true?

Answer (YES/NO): NO